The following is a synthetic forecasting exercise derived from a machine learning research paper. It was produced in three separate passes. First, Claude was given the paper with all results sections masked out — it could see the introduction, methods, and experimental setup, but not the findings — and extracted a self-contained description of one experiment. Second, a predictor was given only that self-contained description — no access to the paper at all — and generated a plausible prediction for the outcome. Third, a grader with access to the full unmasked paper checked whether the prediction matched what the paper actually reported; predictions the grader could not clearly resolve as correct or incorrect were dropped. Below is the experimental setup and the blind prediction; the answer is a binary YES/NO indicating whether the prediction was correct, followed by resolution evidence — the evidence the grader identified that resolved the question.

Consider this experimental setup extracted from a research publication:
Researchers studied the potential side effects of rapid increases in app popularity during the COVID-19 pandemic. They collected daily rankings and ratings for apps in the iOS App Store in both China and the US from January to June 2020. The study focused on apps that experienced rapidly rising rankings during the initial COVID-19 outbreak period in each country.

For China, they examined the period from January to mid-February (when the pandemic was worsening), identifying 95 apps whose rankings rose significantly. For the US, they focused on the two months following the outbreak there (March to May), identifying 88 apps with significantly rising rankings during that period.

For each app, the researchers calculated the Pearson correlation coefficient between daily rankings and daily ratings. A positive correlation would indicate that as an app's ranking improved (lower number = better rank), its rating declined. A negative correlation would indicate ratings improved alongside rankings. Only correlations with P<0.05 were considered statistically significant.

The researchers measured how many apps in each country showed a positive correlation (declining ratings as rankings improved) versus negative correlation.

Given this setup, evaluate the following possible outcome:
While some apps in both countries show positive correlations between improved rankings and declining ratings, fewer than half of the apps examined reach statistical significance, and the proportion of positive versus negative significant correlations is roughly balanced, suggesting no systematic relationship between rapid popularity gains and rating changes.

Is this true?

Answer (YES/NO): NO